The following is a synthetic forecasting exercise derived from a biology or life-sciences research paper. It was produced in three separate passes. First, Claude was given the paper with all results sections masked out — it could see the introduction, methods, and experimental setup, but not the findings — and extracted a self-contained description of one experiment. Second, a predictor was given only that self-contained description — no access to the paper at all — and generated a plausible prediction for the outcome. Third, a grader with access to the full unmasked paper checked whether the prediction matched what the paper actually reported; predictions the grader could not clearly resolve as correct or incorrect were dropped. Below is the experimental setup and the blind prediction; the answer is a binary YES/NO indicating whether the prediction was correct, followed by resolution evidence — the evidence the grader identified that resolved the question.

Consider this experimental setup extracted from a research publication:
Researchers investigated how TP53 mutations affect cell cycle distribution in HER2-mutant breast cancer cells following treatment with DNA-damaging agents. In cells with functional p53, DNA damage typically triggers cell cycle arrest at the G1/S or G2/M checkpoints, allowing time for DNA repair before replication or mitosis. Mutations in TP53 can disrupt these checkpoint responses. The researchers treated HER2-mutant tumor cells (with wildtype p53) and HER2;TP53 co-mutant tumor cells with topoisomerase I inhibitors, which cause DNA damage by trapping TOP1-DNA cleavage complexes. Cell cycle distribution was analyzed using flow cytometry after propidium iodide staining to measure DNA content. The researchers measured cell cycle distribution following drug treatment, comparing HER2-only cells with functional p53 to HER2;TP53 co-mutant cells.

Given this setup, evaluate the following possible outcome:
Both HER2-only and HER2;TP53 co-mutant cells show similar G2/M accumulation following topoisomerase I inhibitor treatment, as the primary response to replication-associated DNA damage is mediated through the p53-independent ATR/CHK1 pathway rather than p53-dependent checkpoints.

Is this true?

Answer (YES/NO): NO